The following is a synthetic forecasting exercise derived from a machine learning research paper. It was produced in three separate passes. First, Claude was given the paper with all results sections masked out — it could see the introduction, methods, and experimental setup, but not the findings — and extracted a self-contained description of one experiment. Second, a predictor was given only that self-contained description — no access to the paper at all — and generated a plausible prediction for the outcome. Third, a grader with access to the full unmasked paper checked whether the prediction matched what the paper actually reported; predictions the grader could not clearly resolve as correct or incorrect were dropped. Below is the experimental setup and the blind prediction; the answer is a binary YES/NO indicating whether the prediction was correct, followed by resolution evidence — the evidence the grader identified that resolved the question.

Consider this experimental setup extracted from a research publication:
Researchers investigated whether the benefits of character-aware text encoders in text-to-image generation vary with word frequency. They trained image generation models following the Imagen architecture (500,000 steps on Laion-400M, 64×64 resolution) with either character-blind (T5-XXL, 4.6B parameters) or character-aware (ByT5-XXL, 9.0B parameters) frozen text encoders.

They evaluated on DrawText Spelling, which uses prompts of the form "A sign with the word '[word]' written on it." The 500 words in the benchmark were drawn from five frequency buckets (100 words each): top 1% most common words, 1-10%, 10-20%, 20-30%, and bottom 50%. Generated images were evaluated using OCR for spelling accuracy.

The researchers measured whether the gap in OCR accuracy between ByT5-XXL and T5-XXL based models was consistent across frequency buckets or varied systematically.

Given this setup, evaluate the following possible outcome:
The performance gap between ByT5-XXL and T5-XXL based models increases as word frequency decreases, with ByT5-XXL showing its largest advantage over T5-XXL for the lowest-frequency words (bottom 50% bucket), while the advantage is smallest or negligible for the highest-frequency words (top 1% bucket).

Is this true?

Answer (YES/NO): NO